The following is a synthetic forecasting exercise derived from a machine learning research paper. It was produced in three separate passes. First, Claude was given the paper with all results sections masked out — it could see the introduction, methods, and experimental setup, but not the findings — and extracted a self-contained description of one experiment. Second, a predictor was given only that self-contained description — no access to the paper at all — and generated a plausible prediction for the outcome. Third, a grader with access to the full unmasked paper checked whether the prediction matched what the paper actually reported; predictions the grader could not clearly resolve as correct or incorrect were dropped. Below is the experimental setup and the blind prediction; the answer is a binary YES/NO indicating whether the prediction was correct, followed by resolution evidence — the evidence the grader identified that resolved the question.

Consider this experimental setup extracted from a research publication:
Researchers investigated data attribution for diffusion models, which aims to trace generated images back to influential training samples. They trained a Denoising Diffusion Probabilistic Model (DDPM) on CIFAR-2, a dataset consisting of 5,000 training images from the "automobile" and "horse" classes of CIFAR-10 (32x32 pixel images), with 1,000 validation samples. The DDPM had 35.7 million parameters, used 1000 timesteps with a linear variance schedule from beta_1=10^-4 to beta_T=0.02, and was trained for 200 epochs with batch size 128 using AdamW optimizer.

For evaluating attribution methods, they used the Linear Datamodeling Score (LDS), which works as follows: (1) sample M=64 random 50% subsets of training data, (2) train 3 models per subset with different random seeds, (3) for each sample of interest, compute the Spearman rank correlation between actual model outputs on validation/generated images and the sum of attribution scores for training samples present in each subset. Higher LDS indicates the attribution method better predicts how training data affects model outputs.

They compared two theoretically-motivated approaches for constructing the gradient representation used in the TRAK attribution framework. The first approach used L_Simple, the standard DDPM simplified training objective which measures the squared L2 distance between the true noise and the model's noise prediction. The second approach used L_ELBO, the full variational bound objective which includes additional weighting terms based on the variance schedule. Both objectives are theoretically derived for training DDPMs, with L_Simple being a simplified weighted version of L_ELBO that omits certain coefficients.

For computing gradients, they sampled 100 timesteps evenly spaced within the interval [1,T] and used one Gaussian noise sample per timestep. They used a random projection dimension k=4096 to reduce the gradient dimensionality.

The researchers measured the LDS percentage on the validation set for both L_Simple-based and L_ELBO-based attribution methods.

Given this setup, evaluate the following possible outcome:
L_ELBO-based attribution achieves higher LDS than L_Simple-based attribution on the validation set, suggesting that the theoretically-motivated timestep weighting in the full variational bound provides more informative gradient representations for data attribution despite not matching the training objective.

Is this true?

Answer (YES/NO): NO